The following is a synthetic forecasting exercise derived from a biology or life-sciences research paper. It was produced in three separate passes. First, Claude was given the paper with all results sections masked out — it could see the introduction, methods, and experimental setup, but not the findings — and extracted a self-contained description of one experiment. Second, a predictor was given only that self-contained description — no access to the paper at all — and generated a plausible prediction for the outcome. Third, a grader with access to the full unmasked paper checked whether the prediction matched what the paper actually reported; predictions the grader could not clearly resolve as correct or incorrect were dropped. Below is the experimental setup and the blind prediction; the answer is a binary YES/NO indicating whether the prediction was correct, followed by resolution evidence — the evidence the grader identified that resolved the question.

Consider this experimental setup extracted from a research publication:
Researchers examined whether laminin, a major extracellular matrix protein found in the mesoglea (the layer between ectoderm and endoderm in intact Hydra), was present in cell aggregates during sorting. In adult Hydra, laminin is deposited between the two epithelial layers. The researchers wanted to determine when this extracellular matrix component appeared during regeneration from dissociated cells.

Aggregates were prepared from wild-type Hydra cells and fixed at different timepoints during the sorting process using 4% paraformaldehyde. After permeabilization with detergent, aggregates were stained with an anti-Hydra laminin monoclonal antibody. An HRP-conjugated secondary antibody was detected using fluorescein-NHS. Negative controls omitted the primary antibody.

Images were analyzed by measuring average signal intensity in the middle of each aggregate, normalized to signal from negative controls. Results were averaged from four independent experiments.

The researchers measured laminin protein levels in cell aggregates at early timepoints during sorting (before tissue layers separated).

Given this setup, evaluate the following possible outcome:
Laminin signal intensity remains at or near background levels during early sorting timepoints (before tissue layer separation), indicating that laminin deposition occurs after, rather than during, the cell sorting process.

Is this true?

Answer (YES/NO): YES